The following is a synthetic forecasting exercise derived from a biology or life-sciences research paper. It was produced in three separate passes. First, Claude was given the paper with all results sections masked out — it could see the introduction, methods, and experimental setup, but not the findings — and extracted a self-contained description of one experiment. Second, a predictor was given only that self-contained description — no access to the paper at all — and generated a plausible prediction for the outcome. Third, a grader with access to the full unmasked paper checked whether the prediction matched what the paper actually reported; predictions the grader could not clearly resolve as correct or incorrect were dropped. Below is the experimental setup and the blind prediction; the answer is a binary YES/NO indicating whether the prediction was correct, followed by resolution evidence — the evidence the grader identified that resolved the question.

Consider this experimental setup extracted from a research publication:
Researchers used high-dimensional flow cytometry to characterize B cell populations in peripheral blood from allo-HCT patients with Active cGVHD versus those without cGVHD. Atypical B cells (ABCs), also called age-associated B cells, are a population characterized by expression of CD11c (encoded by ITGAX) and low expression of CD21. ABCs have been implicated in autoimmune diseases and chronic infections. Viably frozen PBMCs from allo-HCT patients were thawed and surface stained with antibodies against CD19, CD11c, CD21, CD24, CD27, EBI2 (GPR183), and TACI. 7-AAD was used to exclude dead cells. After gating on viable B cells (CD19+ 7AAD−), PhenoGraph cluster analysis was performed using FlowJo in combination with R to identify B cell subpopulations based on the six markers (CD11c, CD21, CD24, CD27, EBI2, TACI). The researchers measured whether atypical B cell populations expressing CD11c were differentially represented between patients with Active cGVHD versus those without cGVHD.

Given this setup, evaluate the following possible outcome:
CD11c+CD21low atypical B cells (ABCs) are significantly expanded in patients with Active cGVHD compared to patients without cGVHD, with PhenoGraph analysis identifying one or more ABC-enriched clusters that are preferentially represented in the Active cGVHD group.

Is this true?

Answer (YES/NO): YES